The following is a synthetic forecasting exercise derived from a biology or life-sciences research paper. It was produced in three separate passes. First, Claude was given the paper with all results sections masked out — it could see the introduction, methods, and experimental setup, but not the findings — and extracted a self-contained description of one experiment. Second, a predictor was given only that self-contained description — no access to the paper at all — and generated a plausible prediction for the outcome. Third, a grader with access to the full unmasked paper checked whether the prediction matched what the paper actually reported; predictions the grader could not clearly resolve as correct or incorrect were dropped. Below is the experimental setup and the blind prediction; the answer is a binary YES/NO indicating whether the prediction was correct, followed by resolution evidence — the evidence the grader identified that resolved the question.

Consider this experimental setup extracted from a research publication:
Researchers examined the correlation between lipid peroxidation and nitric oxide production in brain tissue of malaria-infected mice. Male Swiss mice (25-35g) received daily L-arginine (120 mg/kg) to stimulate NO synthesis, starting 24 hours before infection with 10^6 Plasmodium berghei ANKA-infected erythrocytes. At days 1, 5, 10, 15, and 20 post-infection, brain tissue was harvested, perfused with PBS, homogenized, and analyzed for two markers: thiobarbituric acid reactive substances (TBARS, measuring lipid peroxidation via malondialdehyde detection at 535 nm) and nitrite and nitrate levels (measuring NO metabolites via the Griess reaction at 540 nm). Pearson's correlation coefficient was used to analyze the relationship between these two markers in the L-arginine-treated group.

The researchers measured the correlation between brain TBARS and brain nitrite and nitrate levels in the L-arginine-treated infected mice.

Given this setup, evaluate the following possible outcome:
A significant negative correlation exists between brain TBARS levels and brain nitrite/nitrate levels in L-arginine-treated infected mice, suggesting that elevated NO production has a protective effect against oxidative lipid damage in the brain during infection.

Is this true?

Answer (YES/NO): NO